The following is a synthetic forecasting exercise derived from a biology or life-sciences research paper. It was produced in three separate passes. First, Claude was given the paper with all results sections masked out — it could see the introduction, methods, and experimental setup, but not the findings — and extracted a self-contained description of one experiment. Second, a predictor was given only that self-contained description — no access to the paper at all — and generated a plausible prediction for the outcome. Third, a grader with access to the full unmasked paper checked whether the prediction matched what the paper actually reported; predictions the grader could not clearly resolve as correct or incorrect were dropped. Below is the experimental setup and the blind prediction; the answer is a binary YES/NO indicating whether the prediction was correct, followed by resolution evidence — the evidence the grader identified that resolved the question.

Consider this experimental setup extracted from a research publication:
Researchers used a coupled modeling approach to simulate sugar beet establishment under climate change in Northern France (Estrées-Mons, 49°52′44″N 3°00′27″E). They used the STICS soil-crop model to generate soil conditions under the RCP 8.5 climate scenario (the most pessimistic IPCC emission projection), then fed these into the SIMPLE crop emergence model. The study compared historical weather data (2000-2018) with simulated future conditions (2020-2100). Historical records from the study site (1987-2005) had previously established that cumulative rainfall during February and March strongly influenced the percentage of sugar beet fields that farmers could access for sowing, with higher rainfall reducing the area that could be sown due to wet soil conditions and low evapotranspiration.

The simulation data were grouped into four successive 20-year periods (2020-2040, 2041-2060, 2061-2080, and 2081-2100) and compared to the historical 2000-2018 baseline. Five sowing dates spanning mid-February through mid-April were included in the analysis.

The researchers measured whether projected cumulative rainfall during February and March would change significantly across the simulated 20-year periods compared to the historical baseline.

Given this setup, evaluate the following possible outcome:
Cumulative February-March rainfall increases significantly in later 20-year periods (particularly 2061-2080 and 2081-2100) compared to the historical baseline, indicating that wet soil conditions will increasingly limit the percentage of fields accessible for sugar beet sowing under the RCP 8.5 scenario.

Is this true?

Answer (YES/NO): NO